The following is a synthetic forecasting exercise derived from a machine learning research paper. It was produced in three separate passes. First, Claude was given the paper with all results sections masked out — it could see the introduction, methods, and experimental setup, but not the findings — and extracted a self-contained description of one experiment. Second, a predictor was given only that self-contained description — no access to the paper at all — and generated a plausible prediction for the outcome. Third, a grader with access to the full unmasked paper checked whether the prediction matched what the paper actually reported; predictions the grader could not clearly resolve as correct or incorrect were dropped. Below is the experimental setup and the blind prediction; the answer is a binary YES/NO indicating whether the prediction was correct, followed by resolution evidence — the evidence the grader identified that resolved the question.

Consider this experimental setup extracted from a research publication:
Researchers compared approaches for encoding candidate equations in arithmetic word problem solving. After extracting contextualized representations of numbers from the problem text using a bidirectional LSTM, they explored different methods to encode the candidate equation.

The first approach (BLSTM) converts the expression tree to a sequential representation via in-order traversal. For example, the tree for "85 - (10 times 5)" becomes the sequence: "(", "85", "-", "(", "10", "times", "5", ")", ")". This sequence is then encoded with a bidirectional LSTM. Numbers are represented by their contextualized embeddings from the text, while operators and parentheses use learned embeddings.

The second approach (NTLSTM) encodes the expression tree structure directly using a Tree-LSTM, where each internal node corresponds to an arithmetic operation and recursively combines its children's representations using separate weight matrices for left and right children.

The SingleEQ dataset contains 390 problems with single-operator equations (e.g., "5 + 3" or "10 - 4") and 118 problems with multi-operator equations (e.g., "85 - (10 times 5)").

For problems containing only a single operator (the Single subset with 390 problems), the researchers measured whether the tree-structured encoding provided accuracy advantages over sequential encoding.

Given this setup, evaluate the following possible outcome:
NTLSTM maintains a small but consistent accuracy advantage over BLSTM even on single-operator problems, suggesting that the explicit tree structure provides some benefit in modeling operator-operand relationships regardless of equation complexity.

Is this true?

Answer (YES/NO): NO